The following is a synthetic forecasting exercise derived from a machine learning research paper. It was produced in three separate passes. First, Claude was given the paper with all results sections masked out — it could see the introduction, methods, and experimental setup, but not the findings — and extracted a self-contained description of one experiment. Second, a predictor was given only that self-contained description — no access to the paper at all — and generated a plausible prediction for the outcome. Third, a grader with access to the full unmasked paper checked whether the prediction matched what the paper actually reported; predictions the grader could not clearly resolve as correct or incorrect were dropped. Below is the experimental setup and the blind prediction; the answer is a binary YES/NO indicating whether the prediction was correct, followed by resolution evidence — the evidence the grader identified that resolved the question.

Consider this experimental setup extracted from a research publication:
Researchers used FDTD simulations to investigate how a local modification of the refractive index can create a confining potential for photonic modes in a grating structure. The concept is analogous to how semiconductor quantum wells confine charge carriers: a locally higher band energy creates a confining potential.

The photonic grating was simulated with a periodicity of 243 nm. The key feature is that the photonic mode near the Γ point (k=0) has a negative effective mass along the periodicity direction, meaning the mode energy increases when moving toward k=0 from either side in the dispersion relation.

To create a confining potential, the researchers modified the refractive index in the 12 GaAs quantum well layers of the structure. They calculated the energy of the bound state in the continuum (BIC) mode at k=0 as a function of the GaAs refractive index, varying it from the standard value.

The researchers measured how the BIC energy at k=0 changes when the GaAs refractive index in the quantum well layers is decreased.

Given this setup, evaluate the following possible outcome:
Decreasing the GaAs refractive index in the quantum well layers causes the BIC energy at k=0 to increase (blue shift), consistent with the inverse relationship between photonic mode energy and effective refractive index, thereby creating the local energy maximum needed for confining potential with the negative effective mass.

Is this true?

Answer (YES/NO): YES